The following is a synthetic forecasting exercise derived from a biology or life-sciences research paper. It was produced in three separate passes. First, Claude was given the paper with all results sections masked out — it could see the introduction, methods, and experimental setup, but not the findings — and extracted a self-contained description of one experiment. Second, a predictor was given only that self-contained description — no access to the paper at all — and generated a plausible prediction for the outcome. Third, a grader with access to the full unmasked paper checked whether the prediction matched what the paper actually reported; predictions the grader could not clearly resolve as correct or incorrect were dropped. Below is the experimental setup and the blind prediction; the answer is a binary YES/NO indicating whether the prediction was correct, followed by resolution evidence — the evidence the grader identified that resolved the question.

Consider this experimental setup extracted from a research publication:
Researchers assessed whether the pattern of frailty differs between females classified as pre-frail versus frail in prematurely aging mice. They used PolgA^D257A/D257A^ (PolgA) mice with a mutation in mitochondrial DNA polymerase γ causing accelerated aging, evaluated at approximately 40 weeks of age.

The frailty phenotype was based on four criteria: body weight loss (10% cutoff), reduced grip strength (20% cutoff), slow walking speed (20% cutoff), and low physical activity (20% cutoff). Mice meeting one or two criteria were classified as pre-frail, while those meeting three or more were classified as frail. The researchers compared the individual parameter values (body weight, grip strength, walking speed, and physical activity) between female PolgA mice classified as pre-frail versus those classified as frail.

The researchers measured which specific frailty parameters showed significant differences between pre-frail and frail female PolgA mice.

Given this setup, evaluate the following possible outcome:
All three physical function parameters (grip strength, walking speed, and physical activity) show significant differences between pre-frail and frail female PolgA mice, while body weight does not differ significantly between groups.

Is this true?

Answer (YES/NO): NO